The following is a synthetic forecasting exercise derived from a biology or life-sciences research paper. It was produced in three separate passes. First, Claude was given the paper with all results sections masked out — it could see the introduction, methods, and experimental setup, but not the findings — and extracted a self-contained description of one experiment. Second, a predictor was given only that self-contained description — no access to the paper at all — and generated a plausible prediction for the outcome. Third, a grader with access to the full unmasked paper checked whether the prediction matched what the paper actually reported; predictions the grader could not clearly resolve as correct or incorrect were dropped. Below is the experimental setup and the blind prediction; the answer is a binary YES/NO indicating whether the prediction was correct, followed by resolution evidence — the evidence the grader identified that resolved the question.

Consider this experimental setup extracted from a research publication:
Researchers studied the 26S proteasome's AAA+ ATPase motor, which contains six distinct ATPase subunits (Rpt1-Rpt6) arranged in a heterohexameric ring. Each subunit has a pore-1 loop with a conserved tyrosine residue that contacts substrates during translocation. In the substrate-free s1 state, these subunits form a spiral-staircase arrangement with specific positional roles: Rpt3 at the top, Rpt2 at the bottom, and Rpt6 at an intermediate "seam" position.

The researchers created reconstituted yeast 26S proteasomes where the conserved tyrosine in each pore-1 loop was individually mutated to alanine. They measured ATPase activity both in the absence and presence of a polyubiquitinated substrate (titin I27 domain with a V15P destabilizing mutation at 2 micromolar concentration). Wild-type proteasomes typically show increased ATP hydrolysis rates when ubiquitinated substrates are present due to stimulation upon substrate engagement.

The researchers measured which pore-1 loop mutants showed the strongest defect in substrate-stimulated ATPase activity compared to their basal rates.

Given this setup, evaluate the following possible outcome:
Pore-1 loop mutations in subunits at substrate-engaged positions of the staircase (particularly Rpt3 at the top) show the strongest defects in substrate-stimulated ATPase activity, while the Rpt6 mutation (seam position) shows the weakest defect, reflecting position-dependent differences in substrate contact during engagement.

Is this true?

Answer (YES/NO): NO